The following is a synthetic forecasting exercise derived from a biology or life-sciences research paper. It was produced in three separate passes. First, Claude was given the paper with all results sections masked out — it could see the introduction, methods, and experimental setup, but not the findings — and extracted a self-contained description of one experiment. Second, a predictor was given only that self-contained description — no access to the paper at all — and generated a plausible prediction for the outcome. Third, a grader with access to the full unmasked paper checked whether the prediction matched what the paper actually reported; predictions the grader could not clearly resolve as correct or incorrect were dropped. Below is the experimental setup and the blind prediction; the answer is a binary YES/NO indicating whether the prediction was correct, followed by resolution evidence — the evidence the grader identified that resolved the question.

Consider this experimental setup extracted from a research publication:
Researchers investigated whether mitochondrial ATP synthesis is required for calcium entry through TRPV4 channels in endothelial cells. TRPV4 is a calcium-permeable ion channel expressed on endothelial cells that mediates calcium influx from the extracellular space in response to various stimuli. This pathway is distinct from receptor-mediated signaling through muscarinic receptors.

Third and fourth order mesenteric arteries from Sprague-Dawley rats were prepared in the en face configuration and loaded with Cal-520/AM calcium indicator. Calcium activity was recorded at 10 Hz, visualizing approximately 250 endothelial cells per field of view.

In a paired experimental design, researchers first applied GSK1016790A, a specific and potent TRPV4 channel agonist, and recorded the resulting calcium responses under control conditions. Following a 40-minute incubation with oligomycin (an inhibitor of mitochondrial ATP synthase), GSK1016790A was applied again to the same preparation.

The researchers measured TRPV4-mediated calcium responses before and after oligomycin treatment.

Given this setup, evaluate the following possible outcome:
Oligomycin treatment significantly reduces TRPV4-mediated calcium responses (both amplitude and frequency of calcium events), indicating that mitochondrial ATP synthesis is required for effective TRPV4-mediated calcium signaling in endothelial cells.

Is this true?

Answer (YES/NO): NO